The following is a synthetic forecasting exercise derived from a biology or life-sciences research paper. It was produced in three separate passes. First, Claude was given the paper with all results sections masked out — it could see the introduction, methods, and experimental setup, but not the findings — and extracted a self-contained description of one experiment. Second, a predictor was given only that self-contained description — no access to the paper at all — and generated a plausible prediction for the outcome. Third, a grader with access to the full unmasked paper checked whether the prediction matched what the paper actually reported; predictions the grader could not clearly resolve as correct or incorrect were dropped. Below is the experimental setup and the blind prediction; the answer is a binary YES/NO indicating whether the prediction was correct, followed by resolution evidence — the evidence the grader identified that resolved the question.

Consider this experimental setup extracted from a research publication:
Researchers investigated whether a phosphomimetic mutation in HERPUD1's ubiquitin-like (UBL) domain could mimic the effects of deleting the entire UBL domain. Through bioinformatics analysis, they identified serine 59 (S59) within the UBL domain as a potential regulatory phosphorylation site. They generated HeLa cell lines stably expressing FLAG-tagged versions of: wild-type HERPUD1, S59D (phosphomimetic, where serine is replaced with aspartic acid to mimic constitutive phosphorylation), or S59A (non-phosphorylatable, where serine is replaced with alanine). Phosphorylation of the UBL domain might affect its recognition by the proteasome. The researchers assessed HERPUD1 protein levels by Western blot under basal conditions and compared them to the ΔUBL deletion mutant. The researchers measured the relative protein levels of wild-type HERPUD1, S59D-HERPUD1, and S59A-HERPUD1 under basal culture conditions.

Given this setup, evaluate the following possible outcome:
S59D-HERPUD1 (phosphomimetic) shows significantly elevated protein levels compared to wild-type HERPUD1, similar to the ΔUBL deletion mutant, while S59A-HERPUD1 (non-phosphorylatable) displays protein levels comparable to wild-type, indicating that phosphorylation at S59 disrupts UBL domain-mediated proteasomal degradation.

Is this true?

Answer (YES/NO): YES